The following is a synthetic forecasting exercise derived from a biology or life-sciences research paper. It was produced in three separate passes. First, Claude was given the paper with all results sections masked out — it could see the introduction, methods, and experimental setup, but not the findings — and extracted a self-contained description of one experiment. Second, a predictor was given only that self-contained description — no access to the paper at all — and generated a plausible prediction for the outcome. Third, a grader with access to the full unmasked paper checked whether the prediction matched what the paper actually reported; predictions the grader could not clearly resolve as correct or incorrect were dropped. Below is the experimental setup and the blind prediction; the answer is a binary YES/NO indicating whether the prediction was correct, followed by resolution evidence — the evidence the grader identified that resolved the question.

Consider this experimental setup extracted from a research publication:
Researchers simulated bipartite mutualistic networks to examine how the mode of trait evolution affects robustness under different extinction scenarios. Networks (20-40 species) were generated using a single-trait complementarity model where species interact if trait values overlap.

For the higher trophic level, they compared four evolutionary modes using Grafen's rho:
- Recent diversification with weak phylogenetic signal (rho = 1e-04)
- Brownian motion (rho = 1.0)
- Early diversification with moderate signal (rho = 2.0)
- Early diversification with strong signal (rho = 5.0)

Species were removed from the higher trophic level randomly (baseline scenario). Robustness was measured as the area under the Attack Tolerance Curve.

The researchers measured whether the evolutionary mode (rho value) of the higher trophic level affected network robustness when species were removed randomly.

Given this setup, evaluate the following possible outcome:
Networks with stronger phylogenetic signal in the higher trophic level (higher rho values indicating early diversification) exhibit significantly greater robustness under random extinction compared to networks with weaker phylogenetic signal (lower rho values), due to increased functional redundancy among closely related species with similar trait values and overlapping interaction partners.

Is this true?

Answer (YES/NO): NO